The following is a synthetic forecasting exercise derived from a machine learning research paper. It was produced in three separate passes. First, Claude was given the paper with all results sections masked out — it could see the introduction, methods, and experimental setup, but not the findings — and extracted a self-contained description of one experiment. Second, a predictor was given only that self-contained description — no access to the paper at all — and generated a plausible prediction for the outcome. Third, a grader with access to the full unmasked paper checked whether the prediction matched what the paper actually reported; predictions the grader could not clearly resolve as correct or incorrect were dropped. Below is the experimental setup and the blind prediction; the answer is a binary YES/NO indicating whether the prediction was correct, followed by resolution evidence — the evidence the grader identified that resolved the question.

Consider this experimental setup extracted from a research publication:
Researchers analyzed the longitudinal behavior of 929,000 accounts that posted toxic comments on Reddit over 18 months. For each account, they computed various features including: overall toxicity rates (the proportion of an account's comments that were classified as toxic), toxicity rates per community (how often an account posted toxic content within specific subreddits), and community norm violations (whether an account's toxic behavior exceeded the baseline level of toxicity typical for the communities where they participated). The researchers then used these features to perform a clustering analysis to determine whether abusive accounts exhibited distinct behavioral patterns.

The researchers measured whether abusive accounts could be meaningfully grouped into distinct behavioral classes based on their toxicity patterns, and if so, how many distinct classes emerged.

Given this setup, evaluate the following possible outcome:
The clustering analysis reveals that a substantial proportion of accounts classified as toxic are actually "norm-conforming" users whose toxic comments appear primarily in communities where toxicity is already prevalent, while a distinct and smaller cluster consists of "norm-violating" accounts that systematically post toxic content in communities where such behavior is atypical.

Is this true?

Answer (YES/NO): NO